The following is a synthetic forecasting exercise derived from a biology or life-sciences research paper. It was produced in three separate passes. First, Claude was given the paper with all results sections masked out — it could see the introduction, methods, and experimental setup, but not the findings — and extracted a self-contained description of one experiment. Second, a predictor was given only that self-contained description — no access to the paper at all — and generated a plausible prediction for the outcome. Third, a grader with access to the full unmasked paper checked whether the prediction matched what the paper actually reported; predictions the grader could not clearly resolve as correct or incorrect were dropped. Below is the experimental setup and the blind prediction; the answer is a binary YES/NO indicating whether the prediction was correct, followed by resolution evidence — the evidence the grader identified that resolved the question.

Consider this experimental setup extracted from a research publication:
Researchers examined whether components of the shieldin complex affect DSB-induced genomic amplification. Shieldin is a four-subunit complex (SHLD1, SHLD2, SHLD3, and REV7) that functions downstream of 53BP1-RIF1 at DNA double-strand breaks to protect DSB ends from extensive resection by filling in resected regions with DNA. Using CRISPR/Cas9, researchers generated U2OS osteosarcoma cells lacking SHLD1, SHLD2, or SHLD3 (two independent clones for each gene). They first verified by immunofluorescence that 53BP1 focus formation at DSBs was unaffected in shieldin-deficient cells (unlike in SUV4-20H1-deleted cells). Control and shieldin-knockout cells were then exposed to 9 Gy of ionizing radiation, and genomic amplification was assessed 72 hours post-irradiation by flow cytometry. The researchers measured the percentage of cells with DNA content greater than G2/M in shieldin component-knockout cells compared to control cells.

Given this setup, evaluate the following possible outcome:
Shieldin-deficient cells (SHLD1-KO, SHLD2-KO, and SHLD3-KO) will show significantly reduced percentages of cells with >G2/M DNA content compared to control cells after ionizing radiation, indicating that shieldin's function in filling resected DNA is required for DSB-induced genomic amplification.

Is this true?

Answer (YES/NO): NO